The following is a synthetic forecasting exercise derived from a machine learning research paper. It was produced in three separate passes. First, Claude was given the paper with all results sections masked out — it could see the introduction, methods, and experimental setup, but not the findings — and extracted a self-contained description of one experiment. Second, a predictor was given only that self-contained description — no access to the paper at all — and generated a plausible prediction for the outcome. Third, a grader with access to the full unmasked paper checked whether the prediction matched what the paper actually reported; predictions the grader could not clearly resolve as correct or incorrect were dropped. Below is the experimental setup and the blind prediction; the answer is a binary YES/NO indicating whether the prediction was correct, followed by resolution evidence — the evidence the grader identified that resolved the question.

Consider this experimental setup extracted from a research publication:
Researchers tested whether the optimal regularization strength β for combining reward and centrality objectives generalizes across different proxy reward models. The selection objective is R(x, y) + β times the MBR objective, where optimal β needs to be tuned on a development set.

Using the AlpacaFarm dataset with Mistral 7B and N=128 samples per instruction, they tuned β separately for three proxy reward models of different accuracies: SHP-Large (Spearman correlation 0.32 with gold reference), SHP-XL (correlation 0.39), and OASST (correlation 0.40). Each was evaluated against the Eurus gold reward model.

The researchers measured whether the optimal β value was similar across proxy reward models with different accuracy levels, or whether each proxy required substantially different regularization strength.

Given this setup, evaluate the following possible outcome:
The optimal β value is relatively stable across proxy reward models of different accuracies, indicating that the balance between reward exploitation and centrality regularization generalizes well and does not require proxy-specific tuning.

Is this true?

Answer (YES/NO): NO